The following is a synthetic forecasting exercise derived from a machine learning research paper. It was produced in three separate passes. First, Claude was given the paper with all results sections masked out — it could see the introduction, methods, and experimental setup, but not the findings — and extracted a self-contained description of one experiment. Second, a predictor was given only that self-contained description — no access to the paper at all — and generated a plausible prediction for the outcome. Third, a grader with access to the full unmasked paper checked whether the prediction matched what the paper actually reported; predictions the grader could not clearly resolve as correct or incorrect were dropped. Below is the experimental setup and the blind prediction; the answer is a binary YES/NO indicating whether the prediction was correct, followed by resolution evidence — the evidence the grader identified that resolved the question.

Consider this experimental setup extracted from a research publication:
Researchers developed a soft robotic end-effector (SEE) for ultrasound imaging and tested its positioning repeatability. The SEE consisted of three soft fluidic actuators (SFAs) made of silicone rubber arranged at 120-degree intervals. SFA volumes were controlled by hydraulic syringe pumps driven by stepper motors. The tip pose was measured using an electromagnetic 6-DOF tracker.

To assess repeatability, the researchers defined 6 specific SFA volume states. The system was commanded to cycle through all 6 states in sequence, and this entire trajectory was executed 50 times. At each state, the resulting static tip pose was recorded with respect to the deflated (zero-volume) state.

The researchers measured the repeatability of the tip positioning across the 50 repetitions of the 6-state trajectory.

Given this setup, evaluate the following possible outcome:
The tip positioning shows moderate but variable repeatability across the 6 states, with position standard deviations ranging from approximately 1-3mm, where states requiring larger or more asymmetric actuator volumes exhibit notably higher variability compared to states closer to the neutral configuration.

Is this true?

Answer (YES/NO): NO